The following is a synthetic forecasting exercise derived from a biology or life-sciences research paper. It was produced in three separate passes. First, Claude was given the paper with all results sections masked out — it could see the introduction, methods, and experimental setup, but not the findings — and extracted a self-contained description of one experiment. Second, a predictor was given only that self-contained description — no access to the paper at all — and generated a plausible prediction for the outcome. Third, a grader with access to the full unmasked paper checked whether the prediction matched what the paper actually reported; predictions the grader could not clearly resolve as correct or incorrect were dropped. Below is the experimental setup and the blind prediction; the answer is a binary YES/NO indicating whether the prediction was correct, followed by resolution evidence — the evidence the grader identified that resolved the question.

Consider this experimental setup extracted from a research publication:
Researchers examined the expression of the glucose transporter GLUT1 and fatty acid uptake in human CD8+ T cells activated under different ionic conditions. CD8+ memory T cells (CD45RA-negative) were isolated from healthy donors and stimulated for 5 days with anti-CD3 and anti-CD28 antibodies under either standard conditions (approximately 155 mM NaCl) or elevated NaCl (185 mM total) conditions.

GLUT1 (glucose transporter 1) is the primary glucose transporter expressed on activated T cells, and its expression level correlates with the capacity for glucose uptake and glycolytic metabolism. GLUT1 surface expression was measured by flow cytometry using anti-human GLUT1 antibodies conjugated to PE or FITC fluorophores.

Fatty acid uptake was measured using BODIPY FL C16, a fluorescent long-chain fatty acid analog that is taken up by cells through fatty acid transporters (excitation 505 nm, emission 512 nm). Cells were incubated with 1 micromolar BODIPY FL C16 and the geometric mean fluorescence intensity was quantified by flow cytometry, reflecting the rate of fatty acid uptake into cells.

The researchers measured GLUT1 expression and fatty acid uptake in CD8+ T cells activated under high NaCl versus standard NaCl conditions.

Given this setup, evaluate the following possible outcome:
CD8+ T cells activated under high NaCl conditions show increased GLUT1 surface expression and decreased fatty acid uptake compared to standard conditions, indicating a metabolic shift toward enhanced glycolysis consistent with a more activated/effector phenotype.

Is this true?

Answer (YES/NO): NO